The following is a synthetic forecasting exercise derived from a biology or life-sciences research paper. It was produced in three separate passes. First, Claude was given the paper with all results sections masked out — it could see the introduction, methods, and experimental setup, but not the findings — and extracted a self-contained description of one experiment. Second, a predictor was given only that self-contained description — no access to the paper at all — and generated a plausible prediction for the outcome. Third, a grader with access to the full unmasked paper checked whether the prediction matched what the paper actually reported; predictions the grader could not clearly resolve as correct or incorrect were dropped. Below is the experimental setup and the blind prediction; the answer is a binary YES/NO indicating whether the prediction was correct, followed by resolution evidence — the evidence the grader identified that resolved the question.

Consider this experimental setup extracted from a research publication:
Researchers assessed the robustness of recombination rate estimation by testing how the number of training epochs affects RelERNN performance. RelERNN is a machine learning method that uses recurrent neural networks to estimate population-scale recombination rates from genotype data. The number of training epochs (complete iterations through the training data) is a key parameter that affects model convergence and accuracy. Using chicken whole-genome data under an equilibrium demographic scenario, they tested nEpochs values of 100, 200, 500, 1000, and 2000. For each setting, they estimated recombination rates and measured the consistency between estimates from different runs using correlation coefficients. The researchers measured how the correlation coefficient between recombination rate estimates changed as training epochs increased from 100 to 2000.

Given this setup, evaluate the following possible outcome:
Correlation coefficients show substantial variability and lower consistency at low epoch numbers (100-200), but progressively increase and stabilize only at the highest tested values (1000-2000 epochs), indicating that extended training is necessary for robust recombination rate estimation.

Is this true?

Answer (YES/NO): NO